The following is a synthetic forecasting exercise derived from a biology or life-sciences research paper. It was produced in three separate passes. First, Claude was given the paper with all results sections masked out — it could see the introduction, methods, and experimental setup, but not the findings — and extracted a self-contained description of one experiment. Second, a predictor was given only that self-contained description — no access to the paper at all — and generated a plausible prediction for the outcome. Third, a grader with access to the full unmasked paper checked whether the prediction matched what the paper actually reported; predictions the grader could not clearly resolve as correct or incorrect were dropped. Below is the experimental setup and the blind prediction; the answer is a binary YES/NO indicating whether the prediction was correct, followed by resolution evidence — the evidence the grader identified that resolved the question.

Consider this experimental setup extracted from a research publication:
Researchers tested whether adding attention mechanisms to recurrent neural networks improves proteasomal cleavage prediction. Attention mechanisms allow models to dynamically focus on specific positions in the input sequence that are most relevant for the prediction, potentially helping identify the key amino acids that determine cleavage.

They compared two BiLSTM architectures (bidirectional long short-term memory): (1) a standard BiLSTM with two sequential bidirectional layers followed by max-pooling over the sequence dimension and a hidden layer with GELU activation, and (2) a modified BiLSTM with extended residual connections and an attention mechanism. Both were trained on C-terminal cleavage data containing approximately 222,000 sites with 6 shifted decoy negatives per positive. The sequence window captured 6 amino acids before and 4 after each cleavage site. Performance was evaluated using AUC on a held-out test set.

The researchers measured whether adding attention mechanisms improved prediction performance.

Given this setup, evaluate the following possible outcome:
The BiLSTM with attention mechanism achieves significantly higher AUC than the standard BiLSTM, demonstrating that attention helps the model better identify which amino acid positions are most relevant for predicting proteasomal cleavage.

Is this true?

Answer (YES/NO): NO